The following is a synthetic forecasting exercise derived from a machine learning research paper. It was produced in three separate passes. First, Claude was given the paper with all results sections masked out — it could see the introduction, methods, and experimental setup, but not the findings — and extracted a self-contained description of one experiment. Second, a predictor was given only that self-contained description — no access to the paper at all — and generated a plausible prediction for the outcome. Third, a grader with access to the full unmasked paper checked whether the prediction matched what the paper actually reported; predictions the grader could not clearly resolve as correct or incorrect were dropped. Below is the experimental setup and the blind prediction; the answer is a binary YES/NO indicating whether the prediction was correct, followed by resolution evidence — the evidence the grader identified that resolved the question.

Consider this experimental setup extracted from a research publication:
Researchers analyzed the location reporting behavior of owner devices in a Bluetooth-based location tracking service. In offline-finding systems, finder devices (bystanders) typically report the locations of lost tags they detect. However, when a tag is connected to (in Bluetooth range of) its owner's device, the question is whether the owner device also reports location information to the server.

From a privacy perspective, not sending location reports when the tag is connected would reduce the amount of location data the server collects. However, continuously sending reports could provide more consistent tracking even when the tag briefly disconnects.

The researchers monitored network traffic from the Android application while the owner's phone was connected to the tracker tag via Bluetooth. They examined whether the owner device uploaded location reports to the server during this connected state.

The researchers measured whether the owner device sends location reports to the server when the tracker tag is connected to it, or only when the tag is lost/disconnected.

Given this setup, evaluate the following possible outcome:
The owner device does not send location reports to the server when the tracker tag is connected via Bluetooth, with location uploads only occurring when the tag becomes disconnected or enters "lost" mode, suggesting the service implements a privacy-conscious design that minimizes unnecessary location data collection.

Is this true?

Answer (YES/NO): NO